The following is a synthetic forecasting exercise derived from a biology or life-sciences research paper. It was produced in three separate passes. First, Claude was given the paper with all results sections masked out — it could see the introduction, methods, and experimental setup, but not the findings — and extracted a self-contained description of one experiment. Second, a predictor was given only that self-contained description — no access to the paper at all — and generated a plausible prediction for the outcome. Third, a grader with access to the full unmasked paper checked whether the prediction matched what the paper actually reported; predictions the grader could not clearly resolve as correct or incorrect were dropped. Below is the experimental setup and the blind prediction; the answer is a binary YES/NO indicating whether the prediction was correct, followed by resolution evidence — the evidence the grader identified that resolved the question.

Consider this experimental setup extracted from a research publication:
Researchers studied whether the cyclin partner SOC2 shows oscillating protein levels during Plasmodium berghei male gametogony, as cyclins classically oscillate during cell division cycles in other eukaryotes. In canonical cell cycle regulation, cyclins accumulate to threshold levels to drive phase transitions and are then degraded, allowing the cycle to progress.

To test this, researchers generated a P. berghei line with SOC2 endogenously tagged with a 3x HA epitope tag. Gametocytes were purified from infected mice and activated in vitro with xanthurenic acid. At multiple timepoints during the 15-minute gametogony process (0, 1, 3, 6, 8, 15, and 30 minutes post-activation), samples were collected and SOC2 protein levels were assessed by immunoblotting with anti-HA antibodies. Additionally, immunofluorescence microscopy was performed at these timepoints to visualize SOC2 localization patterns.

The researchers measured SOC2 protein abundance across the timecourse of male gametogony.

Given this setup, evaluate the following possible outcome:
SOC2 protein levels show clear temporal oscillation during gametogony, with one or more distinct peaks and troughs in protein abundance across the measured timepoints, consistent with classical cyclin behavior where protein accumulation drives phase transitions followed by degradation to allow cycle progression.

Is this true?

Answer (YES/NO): NO